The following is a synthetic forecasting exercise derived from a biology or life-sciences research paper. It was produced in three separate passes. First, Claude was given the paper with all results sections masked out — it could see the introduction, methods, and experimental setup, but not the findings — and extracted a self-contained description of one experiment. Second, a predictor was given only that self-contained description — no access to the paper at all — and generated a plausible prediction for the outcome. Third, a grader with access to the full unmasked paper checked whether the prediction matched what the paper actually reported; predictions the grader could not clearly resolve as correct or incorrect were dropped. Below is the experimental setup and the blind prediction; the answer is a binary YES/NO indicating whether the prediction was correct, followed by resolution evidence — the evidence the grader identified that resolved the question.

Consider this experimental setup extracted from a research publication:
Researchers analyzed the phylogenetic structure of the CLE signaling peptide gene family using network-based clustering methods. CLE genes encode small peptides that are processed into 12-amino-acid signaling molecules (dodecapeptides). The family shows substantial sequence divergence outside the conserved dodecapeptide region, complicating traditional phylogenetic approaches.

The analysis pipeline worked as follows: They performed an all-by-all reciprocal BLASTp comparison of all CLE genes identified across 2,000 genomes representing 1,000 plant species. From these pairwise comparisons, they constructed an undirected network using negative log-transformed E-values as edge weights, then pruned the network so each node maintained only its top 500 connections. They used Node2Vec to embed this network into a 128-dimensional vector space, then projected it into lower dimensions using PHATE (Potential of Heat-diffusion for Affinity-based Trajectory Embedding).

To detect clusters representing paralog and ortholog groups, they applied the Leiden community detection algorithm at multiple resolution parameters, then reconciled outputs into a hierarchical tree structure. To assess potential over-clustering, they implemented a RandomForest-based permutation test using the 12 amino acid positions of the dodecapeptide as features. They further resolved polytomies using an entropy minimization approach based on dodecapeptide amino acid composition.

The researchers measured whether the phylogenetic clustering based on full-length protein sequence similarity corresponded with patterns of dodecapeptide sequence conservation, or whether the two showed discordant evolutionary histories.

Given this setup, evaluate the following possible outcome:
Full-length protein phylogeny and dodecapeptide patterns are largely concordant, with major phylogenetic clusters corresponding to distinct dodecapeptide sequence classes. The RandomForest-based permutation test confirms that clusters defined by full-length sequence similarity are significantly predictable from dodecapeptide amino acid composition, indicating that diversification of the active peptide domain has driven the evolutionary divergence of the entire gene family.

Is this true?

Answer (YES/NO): YES